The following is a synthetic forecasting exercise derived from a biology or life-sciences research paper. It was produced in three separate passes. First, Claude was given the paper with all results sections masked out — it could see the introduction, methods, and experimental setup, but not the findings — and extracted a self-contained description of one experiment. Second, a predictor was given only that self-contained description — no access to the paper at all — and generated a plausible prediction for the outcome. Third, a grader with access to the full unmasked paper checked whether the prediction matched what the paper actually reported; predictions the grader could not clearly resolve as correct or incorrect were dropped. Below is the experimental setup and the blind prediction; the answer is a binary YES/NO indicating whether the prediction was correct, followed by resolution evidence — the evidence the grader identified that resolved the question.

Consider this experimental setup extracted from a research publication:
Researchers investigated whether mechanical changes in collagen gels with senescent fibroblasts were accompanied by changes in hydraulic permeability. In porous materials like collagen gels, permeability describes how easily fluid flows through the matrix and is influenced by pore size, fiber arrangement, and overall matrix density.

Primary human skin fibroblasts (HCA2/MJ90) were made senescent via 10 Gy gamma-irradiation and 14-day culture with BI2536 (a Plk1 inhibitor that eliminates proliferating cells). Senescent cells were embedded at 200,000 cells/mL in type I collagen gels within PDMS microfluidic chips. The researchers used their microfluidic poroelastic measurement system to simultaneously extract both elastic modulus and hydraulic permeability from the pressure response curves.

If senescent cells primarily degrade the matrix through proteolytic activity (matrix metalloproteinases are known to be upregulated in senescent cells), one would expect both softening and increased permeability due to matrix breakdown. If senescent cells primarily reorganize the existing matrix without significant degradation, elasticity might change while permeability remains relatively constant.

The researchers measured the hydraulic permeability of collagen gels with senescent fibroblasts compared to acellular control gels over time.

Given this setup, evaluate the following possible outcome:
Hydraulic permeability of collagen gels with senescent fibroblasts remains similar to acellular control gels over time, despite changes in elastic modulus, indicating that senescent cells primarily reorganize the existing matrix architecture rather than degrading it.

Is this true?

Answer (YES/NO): YES